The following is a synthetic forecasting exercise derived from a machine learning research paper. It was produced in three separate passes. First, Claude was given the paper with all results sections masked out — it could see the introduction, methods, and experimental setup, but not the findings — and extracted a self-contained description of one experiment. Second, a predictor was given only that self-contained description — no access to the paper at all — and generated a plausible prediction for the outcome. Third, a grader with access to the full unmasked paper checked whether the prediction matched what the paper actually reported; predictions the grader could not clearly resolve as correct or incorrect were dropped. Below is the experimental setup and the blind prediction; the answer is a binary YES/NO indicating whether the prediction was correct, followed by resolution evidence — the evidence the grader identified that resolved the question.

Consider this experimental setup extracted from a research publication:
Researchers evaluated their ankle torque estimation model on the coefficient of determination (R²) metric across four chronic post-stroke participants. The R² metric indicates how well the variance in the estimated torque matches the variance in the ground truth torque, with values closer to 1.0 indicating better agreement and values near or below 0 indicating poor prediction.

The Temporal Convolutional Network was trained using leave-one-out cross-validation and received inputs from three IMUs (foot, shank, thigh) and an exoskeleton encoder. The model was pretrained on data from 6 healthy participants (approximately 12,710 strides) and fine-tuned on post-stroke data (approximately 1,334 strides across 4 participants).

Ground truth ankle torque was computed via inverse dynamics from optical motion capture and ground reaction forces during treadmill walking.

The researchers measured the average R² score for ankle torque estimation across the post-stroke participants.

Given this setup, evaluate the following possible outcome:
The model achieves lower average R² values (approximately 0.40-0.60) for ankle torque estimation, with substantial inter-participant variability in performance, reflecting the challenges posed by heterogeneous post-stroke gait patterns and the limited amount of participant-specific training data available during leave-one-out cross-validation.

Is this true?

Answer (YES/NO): NO